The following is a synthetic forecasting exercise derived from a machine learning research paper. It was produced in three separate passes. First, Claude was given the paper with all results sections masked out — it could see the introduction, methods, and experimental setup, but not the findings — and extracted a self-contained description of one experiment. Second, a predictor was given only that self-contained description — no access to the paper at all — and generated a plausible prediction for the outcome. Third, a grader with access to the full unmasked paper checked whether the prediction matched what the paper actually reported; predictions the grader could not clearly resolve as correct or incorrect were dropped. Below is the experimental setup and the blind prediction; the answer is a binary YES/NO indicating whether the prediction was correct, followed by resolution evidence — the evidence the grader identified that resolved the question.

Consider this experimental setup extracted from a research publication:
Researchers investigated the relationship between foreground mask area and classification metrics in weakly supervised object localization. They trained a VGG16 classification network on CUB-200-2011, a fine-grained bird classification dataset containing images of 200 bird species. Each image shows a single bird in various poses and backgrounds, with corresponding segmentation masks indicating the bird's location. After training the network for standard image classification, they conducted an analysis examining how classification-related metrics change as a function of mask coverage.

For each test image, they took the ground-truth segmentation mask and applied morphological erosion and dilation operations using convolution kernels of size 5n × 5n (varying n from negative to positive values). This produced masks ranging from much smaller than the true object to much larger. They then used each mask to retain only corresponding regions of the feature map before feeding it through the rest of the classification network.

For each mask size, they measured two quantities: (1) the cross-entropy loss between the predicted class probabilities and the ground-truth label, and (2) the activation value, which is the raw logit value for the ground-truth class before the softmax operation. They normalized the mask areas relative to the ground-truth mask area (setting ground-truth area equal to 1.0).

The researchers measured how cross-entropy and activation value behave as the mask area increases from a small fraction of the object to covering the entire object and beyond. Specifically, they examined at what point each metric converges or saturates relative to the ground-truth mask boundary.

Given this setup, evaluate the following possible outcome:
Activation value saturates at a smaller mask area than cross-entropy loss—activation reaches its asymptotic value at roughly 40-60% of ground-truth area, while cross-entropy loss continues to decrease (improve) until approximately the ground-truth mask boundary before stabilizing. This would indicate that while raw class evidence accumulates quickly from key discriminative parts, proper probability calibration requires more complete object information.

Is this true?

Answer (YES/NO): NO